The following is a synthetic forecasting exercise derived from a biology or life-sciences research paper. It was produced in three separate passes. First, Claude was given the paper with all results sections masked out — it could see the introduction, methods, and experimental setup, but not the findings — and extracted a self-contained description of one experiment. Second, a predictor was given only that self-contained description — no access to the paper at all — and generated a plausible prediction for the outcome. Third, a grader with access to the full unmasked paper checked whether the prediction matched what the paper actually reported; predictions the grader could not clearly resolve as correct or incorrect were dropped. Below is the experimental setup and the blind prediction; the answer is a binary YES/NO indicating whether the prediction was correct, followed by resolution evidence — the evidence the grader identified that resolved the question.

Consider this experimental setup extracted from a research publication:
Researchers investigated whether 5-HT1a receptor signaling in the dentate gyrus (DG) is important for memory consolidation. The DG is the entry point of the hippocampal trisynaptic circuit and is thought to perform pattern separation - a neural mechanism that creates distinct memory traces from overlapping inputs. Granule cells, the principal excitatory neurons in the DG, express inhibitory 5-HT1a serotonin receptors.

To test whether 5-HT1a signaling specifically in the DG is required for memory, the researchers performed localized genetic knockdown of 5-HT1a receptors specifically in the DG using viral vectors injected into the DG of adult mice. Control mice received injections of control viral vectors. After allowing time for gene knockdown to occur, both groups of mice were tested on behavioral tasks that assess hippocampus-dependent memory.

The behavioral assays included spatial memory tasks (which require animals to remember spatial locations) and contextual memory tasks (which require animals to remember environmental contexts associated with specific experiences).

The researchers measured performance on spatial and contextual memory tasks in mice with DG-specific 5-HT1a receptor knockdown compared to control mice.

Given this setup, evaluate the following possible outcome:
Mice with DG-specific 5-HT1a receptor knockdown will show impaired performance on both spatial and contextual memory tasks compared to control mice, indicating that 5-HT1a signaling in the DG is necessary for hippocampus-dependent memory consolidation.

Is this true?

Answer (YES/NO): YES